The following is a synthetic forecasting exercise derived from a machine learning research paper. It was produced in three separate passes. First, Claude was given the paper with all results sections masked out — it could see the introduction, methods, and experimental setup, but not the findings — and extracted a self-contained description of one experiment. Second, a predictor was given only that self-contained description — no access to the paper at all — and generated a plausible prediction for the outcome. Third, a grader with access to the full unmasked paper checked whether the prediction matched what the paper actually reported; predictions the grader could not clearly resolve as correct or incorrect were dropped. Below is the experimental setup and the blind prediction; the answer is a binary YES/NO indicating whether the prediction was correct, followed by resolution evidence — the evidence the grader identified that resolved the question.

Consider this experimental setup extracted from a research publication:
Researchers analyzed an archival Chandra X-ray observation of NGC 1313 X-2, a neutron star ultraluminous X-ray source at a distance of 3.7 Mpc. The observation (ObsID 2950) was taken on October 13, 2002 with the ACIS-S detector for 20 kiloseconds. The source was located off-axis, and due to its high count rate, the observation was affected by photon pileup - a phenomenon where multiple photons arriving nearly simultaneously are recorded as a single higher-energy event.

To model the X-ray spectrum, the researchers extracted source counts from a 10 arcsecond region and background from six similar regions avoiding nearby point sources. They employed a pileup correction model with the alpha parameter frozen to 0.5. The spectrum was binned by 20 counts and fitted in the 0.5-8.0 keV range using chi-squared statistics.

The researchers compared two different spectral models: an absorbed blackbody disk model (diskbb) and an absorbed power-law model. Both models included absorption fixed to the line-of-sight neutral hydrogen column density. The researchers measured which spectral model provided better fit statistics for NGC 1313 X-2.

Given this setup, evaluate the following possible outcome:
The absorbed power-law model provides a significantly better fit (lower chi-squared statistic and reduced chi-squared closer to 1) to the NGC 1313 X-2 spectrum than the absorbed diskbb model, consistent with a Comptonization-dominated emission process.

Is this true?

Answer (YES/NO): NO